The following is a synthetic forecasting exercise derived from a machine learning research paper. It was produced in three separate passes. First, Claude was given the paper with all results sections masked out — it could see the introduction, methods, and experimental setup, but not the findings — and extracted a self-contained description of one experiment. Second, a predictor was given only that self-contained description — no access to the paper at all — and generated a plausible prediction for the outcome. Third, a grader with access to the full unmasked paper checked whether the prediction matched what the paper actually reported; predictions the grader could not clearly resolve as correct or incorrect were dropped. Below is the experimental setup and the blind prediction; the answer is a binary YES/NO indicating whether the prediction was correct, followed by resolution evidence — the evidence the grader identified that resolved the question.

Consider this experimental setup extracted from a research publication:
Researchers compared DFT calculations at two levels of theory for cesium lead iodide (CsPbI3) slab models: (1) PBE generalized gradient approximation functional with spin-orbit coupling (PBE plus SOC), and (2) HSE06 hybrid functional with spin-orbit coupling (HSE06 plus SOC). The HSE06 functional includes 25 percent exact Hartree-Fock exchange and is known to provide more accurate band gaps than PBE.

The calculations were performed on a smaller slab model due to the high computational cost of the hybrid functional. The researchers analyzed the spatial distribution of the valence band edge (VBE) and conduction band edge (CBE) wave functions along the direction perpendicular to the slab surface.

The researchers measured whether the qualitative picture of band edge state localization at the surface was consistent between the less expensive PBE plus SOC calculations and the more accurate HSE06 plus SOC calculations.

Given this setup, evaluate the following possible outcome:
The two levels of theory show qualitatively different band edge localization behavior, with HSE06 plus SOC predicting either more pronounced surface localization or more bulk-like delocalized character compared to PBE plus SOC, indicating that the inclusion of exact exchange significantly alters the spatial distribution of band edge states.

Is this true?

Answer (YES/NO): NO